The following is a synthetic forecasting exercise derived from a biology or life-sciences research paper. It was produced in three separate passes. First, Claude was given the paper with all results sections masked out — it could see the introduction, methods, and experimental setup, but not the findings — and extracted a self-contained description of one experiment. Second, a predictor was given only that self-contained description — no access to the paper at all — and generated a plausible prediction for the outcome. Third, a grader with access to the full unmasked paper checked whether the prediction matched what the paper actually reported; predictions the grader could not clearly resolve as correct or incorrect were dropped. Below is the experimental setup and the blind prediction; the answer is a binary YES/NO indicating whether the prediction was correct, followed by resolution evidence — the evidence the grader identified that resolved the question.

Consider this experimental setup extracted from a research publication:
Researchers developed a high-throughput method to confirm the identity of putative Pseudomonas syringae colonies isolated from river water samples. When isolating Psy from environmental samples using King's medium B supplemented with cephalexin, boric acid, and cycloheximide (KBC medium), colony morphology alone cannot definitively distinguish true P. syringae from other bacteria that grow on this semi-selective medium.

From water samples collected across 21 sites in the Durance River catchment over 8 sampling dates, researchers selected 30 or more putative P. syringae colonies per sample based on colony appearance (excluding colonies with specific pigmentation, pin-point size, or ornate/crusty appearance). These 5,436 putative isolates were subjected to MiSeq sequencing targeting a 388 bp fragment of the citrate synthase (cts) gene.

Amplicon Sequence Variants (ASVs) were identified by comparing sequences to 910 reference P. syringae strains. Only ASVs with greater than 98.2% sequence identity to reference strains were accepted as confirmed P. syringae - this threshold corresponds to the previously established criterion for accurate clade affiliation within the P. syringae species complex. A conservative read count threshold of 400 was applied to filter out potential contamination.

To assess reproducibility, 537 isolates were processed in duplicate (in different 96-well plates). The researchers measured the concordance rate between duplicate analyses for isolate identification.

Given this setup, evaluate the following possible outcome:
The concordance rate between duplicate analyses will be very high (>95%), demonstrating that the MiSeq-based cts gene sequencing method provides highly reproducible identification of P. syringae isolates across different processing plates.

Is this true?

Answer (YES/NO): NO